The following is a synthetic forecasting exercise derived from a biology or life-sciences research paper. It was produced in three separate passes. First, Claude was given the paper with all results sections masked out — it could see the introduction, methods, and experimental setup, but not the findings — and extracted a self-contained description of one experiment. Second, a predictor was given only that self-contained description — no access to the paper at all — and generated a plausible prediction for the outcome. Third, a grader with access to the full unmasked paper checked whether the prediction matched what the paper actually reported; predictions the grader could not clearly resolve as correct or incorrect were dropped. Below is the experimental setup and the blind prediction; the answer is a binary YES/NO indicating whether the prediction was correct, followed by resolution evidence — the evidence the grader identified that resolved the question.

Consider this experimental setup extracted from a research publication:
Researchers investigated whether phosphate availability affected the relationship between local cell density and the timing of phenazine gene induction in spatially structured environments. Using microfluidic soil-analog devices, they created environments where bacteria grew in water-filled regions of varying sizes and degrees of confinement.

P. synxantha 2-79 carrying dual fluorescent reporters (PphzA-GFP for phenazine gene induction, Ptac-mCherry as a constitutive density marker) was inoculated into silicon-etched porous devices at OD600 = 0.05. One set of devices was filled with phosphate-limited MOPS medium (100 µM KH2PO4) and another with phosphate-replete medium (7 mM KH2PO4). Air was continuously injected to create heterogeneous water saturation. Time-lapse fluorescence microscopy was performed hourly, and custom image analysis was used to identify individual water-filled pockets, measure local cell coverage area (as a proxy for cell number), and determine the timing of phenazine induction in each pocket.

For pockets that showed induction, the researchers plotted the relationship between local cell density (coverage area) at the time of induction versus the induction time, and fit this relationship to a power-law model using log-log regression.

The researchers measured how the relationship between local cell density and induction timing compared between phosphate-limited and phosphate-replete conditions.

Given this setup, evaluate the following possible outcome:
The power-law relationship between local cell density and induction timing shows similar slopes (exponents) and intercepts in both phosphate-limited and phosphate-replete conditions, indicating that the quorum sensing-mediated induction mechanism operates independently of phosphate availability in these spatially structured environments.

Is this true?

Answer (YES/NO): NO